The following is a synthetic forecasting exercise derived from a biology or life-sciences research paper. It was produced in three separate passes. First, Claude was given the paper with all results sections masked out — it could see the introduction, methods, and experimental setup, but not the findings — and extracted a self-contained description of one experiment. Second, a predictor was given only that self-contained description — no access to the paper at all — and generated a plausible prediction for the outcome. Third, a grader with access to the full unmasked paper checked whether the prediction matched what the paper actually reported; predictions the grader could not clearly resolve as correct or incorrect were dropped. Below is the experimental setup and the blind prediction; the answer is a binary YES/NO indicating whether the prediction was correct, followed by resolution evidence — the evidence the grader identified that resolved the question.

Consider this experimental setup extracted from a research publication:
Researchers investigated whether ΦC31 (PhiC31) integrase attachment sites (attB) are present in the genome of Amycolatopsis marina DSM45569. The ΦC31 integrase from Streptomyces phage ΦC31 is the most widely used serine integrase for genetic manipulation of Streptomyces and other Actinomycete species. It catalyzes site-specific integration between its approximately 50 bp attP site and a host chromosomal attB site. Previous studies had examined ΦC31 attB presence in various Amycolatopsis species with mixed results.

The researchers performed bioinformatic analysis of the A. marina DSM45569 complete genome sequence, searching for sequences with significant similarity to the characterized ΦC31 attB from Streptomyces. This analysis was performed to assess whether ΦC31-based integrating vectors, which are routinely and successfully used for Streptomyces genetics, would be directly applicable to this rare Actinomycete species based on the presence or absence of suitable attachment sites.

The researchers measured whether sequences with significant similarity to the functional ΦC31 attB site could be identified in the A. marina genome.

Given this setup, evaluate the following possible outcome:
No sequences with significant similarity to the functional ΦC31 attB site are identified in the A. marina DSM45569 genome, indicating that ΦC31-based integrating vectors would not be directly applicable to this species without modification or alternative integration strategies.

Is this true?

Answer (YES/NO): YES